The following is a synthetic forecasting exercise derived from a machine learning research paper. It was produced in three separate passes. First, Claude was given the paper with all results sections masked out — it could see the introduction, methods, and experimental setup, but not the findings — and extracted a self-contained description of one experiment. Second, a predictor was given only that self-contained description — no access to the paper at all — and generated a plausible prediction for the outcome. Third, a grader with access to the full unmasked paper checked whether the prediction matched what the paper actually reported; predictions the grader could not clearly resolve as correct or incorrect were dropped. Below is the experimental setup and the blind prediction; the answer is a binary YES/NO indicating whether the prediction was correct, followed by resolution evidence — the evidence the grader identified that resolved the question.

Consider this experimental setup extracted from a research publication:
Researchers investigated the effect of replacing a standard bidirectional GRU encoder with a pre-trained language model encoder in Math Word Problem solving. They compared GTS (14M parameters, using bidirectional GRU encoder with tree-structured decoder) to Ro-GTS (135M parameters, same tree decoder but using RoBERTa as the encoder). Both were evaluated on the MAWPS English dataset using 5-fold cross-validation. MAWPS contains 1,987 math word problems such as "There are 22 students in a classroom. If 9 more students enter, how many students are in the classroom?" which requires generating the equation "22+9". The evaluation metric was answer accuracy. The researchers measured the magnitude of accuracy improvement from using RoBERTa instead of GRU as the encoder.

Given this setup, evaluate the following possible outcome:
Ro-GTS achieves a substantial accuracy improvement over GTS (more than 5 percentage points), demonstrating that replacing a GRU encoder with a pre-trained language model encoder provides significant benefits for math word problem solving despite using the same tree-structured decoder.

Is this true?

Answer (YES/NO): NO